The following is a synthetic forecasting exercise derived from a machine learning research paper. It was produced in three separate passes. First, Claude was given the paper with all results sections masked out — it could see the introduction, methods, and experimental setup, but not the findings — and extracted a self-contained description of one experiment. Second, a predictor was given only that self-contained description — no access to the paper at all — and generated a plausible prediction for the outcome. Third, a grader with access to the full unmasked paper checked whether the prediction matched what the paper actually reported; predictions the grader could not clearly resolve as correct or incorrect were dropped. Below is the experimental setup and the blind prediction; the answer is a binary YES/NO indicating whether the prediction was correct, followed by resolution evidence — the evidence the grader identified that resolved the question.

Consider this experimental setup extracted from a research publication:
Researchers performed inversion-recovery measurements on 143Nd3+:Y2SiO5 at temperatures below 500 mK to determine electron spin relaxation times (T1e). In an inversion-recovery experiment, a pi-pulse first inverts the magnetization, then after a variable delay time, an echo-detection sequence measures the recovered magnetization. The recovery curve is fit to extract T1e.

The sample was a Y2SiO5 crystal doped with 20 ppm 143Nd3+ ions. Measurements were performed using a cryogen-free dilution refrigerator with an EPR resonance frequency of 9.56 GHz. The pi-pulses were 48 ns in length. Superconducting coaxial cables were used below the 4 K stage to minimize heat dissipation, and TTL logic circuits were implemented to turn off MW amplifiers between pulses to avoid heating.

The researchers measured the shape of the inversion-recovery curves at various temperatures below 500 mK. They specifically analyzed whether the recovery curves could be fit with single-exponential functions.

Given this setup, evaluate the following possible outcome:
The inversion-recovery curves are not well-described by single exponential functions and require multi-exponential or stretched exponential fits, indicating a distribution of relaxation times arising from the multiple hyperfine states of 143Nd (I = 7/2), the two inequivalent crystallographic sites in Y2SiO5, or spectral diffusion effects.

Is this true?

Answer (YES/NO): YES